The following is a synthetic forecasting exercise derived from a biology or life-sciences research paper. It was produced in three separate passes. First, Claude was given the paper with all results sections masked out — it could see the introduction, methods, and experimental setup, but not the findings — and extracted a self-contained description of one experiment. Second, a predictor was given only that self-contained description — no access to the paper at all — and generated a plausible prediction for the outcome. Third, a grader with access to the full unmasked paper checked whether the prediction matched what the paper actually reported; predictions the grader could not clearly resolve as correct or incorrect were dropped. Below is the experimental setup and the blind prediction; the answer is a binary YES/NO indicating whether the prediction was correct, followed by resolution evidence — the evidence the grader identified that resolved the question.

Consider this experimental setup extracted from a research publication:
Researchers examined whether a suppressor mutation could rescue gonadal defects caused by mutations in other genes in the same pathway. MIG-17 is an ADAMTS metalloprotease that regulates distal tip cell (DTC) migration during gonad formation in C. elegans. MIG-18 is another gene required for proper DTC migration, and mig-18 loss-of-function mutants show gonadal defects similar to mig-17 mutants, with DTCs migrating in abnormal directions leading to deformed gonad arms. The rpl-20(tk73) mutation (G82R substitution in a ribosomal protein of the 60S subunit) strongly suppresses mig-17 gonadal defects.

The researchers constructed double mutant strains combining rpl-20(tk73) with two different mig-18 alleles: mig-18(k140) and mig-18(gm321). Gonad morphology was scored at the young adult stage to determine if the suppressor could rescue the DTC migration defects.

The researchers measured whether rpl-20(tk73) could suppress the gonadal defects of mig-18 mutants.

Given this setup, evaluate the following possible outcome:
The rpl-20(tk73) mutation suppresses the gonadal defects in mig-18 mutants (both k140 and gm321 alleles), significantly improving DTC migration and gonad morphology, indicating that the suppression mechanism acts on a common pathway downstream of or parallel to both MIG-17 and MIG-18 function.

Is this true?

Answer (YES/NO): YES